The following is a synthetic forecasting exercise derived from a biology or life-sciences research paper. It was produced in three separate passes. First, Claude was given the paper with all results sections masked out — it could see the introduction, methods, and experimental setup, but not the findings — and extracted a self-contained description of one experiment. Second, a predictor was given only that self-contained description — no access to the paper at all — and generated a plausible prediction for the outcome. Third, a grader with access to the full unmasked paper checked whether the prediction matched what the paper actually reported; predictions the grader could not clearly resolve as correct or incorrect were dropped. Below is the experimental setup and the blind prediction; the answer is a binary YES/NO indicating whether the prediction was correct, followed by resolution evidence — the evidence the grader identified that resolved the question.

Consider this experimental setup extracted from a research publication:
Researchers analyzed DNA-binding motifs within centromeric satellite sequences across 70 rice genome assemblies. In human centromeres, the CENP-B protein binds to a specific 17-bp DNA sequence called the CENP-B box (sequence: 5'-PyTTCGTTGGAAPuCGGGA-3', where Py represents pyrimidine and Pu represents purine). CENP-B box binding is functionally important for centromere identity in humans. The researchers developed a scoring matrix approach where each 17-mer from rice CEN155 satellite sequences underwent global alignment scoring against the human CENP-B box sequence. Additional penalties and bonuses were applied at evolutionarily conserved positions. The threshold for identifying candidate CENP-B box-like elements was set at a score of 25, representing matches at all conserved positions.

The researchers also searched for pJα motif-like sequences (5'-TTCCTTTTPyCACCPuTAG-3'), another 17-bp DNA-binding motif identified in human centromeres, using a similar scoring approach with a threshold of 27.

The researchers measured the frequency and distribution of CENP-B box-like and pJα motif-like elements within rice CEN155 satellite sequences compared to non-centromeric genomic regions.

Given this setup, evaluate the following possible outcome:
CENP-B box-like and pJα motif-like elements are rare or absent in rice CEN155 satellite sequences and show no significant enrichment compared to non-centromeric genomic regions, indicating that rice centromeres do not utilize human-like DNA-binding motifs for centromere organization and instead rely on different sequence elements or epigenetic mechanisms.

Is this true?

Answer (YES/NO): NO